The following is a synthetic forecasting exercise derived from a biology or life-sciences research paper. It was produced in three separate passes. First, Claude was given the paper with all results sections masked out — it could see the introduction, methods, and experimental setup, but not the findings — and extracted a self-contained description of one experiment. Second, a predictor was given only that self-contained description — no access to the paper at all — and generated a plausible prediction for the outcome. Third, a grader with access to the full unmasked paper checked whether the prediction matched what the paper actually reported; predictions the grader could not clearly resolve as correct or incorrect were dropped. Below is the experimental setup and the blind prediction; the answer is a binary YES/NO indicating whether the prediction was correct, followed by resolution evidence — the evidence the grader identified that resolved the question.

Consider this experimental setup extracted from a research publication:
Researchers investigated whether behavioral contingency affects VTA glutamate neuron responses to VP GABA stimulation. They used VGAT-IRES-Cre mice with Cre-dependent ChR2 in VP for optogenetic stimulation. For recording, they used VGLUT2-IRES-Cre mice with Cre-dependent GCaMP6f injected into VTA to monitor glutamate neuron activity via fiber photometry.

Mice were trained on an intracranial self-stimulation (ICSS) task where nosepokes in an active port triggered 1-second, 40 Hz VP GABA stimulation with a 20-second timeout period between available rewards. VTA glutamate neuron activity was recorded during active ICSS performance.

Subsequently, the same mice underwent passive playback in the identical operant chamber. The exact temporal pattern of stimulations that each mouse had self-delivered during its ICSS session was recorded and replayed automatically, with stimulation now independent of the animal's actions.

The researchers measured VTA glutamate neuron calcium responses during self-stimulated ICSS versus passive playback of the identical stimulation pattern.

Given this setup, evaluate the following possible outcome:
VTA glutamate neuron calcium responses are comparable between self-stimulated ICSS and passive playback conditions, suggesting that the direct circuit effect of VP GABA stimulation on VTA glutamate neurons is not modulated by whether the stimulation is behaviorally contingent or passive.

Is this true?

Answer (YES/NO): NO